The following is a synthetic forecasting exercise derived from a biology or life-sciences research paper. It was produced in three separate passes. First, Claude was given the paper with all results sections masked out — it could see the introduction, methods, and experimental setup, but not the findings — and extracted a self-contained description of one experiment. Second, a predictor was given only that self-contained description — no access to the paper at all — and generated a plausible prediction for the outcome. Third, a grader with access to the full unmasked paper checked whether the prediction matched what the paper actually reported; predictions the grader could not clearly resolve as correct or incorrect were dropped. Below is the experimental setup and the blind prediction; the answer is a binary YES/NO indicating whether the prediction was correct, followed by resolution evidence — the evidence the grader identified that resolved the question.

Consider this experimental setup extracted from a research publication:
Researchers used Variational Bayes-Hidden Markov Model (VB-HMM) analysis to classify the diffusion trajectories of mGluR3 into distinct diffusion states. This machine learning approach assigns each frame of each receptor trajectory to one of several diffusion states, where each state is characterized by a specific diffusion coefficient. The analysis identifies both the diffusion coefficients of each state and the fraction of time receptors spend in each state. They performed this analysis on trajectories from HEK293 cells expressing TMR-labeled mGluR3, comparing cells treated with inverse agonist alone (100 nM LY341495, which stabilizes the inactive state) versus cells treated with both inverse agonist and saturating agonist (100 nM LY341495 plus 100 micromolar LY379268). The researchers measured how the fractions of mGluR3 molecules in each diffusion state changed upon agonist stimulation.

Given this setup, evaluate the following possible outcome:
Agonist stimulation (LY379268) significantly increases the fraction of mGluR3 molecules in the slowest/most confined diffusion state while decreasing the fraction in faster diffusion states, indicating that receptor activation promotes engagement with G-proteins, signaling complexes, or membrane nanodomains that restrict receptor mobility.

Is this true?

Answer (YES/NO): YES